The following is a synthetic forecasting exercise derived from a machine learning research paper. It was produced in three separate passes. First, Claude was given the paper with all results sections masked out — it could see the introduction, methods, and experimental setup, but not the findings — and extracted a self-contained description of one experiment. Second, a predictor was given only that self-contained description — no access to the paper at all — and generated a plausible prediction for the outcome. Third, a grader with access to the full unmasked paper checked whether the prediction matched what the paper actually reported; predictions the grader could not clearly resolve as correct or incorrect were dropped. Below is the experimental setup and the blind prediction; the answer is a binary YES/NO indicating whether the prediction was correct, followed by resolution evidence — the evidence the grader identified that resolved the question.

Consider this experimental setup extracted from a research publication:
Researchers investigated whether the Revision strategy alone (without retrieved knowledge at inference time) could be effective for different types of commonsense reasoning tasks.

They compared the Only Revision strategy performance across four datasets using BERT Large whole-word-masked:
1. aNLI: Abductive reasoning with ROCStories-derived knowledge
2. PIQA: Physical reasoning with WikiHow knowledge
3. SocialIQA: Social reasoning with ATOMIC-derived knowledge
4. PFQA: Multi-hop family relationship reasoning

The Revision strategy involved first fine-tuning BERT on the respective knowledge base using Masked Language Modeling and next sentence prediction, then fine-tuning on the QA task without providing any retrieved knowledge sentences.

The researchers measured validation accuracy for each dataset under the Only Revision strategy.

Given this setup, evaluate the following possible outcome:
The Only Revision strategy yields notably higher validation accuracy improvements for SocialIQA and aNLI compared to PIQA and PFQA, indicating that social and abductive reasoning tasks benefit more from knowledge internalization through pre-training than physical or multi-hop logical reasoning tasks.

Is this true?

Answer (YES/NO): NO